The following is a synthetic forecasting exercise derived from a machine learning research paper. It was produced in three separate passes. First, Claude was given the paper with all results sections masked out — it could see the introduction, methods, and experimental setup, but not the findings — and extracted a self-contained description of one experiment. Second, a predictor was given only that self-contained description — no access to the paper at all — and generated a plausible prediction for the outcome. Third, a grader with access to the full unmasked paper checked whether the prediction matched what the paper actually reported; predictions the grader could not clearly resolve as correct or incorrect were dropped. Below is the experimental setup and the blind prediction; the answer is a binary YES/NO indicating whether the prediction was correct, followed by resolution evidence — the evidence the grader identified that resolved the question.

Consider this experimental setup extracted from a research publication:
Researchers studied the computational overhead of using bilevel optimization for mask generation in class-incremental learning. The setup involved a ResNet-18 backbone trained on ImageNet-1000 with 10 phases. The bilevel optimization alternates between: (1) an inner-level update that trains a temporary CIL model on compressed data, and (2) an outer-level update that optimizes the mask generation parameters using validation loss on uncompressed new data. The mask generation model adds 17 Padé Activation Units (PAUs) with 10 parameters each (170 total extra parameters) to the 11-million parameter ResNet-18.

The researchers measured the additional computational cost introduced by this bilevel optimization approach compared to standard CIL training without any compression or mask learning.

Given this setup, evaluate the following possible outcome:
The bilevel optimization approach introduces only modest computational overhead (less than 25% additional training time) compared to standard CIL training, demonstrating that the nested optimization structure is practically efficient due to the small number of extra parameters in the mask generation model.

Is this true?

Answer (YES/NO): NO